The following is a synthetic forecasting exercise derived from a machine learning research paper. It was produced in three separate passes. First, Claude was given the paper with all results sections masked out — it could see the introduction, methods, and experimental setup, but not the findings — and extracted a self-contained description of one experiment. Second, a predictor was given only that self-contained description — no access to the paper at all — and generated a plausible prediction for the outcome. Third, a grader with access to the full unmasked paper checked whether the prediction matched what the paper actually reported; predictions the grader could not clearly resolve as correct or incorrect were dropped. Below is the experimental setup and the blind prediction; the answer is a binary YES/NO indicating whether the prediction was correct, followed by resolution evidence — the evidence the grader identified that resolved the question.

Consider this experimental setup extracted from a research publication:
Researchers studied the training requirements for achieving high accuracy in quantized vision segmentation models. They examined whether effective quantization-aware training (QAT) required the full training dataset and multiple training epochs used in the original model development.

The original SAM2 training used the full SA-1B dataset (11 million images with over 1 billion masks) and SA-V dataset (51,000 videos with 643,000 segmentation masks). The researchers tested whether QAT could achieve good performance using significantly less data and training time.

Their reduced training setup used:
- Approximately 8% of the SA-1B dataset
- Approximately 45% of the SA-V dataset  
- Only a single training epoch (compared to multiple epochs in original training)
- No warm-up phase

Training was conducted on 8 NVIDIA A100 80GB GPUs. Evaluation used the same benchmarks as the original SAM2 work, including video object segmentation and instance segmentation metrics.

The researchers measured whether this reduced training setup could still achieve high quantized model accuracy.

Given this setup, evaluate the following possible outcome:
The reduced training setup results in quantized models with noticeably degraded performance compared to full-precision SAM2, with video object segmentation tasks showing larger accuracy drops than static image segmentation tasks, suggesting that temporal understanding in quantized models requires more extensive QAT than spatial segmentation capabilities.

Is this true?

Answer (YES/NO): NO